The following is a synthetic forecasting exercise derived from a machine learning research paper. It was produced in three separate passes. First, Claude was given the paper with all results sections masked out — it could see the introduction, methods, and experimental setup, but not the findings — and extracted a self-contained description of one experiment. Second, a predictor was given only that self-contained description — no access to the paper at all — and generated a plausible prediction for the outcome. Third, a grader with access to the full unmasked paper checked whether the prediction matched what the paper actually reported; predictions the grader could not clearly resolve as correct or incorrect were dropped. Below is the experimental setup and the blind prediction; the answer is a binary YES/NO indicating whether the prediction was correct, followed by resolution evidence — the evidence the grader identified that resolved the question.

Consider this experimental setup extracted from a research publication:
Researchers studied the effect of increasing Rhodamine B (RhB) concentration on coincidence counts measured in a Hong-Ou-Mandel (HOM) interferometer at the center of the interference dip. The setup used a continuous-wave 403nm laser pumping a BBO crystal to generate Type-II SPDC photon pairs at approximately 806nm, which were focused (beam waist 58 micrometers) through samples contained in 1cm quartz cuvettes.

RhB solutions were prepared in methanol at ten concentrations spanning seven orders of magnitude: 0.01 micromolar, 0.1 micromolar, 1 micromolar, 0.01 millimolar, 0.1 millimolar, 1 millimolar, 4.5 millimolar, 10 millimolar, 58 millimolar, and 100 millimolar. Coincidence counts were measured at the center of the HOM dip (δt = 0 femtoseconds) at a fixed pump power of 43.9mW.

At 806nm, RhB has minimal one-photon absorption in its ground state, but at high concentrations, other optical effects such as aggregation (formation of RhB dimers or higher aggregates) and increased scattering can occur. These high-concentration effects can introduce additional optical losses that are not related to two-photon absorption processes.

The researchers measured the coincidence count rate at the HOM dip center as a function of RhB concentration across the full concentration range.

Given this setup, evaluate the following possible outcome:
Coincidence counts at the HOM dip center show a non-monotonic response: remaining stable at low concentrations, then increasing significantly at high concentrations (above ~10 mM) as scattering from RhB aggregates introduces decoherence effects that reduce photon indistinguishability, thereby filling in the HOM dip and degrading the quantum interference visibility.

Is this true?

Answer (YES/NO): NO